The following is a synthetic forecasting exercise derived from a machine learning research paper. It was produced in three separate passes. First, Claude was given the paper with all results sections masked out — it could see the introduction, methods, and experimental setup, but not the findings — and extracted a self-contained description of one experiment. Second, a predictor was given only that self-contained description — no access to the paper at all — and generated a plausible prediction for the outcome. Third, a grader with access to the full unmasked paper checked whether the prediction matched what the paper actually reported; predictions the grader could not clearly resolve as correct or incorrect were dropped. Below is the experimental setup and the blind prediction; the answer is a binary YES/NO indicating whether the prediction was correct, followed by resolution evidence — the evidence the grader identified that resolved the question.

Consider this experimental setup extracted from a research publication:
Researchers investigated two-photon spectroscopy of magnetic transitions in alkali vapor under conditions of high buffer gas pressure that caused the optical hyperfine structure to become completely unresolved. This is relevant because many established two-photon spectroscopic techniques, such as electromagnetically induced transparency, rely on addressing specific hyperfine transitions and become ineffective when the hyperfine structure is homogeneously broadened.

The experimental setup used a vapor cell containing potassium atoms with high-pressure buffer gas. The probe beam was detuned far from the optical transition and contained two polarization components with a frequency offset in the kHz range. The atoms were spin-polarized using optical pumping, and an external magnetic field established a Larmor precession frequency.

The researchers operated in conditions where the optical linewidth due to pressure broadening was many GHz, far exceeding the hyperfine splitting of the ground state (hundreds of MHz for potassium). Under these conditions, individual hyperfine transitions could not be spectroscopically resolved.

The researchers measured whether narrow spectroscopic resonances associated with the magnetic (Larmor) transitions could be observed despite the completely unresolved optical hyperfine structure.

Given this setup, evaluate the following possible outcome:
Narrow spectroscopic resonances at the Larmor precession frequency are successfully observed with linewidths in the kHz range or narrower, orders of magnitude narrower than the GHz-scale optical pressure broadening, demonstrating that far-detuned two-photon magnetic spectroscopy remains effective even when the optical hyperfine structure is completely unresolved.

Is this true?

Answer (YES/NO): YES